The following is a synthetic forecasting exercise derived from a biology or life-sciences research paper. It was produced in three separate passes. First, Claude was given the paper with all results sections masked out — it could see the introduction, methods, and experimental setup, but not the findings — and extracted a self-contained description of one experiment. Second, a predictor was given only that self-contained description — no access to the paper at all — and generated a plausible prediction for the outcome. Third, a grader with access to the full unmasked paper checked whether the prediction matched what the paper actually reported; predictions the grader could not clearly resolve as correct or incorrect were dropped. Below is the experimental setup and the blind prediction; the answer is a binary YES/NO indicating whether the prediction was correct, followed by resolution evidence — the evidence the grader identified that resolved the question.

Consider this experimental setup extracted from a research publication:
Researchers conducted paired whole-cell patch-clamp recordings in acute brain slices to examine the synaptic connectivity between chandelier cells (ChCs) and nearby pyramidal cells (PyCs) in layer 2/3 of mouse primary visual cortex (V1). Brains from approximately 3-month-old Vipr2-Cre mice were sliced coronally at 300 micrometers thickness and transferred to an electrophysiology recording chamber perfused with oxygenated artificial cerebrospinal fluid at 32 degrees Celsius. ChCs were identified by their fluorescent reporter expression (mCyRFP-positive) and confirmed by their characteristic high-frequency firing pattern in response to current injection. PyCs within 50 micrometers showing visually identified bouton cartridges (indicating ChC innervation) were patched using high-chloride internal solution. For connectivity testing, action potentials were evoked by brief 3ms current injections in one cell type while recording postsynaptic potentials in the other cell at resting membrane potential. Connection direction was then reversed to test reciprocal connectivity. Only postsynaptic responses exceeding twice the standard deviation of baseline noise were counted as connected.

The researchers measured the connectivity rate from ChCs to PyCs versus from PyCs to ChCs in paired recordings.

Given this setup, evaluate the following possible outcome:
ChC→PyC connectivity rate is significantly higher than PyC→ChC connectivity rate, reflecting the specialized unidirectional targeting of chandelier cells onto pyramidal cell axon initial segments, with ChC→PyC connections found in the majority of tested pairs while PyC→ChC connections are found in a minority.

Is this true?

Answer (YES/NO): NO